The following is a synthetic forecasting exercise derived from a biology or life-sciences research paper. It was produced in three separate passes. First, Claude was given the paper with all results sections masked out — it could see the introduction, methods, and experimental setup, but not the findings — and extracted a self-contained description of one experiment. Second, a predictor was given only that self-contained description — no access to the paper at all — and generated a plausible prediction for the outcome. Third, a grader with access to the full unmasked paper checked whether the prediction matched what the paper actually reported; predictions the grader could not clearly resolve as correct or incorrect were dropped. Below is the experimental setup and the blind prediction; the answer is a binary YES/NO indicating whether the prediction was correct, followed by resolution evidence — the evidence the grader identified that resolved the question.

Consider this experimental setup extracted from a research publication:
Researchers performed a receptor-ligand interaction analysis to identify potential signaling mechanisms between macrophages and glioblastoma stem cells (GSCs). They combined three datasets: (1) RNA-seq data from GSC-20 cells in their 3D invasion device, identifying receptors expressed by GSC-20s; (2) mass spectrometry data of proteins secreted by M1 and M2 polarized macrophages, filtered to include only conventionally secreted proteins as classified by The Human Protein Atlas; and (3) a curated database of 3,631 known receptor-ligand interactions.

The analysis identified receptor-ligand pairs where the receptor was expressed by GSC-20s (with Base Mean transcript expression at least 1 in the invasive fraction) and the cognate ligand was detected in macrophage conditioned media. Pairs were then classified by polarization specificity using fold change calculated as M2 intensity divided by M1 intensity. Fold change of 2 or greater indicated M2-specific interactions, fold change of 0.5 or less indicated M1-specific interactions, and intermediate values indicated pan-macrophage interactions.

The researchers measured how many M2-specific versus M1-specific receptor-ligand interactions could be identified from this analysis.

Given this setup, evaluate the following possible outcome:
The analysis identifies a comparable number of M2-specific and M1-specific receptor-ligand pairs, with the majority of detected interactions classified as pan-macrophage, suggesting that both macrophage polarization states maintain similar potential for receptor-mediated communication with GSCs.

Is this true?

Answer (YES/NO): NO